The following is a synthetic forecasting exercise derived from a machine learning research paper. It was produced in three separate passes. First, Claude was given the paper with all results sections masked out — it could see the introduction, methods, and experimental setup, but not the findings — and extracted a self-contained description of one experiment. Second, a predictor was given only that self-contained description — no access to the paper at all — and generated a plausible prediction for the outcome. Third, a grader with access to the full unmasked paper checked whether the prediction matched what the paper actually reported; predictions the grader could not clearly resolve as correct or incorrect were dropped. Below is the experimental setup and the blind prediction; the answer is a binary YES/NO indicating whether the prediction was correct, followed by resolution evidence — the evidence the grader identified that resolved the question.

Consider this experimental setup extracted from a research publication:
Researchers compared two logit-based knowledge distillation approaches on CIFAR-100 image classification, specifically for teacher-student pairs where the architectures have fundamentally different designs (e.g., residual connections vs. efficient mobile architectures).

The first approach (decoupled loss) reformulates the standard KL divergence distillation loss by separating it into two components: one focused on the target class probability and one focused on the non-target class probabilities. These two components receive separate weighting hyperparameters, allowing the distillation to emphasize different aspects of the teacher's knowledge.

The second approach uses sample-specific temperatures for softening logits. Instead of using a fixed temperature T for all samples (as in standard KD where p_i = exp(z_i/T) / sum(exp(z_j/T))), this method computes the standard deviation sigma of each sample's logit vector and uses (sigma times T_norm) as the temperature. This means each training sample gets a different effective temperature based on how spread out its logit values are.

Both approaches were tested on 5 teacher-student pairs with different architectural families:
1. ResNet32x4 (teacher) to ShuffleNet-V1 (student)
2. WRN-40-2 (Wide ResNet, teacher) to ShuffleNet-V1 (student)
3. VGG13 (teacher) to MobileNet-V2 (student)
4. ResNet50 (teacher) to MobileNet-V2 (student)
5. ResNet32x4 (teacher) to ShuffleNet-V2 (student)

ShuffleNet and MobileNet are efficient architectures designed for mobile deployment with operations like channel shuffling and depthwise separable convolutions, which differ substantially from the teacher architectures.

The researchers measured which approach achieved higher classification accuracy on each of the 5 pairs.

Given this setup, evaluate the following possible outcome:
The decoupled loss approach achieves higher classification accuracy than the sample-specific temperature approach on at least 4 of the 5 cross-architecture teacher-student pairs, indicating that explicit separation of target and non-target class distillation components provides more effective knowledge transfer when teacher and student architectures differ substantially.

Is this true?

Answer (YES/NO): YES